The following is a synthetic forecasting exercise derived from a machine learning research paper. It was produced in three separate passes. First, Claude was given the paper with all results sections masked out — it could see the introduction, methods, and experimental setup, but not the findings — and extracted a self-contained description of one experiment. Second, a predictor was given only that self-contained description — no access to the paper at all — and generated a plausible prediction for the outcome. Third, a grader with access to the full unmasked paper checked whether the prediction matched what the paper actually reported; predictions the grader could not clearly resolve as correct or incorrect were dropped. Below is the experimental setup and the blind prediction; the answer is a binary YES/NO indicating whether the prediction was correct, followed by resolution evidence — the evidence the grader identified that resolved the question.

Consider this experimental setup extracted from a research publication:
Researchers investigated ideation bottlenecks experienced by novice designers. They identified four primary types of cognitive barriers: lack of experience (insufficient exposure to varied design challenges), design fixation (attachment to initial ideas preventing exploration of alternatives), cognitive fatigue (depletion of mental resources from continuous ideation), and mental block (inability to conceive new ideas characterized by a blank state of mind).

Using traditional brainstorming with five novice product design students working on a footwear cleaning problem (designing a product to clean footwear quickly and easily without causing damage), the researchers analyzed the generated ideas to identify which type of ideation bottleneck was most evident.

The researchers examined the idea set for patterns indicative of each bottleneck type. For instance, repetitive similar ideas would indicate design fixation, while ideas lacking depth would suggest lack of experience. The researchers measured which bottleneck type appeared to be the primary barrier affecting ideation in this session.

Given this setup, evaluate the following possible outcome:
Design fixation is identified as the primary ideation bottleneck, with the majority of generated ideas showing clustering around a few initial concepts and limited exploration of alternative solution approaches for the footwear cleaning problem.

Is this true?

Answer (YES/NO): NO